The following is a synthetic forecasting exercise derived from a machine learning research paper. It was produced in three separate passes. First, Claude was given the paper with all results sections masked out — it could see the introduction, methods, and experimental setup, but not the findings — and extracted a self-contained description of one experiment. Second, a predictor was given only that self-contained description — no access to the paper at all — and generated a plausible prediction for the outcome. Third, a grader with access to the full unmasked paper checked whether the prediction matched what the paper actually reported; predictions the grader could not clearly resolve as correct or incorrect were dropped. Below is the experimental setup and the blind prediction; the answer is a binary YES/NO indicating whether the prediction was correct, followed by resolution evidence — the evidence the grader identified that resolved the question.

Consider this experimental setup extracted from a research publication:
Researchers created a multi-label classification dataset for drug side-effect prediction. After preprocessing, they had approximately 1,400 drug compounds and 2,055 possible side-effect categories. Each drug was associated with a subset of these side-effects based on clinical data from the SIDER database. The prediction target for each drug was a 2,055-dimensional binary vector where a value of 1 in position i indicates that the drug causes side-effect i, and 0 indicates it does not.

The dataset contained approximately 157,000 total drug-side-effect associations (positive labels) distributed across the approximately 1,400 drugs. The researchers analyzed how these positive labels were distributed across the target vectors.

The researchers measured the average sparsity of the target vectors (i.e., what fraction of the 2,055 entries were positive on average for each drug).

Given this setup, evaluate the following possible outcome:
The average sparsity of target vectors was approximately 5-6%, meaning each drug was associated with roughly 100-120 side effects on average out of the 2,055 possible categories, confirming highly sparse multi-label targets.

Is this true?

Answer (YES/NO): NO